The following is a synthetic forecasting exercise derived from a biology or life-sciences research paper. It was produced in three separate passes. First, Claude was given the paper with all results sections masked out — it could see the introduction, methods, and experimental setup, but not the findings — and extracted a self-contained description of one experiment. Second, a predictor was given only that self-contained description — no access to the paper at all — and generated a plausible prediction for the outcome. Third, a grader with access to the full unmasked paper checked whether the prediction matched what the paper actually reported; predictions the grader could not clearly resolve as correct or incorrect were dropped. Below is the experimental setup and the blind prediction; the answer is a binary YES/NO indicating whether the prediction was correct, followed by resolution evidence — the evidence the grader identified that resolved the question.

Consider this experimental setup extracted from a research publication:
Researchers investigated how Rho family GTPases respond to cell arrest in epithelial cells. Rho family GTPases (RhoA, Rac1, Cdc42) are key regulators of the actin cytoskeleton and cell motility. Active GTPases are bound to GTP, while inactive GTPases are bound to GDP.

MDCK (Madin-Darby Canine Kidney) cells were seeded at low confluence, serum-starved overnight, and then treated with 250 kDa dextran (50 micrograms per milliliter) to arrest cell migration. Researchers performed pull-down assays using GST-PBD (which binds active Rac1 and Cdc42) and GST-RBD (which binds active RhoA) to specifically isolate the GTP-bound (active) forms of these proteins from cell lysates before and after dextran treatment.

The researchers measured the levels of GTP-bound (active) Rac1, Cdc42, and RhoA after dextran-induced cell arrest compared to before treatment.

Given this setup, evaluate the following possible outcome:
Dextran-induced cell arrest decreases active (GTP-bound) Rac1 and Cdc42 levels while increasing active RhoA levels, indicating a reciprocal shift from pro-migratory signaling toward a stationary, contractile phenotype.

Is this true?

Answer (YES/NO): NO